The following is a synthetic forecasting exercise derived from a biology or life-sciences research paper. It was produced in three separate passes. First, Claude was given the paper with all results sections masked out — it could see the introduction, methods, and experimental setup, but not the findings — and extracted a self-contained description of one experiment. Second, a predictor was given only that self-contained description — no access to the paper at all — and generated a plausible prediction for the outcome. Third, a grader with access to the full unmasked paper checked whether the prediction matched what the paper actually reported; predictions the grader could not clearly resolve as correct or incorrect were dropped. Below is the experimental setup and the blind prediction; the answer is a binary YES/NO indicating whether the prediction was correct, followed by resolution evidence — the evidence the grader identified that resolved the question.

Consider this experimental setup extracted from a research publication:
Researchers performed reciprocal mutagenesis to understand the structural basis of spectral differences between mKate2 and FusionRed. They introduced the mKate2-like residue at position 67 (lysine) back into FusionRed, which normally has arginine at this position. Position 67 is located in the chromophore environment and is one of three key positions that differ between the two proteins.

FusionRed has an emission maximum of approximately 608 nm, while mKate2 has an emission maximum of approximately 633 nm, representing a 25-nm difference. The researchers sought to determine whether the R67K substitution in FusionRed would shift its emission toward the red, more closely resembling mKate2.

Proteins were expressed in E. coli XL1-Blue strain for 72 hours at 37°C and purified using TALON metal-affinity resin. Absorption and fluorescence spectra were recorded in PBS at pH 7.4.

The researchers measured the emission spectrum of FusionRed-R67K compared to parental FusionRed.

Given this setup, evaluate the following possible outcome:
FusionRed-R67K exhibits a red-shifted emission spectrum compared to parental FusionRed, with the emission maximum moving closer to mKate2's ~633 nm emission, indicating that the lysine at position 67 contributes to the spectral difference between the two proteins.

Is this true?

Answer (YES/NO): NO